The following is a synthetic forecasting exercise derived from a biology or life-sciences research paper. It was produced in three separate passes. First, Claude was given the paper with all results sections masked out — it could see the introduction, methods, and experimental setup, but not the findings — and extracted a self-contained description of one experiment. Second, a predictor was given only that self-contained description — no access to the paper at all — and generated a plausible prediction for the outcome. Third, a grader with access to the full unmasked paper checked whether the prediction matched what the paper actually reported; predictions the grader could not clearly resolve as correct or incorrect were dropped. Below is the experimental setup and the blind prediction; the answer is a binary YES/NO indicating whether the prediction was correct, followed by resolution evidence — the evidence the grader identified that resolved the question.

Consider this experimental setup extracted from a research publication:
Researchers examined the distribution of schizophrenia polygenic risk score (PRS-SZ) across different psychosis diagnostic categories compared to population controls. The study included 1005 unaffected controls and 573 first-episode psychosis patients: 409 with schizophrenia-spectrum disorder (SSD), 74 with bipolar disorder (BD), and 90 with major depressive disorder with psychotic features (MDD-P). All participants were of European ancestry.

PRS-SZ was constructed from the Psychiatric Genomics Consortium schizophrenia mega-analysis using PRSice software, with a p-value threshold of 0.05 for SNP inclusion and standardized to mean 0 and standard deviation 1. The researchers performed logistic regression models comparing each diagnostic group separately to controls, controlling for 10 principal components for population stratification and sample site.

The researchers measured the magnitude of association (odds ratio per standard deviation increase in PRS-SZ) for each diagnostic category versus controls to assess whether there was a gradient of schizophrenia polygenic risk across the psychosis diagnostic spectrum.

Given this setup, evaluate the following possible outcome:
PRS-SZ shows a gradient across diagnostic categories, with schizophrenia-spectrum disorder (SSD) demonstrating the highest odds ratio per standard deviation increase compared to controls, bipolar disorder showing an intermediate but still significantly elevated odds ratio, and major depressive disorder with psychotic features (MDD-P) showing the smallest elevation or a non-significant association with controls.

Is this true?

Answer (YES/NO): NO